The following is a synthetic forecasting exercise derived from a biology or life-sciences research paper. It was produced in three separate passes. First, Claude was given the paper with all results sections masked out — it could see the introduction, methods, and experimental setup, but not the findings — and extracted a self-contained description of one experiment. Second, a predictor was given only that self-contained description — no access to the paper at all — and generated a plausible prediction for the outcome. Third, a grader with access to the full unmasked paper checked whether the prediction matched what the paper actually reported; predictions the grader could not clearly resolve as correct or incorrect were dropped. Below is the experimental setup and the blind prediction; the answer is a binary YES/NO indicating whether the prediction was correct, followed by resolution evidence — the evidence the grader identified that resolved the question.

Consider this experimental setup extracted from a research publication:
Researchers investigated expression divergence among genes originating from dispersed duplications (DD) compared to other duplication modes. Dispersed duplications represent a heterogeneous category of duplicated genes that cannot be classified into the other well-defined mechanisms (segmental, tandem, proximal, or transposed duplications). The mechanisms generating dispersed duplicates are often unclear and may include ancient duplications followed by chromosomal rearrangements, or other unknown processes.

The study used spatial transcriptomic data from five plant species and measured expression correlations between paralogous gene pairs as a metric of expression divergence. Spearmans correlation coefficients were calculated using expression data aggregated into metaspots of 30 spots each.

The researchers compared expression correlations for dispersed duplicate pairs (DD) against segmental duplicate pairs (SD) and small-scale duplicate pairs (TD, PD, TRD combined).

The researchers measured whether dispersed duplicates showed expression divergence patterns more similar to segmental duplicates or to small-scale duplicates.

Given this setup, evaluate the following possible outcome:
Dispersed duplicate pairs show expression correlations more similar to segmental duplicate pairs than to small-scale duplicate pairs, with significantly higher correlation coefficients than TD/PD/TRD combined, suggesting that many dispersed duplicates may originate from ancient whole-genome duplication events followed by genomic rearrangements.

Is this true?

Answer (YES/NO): NO